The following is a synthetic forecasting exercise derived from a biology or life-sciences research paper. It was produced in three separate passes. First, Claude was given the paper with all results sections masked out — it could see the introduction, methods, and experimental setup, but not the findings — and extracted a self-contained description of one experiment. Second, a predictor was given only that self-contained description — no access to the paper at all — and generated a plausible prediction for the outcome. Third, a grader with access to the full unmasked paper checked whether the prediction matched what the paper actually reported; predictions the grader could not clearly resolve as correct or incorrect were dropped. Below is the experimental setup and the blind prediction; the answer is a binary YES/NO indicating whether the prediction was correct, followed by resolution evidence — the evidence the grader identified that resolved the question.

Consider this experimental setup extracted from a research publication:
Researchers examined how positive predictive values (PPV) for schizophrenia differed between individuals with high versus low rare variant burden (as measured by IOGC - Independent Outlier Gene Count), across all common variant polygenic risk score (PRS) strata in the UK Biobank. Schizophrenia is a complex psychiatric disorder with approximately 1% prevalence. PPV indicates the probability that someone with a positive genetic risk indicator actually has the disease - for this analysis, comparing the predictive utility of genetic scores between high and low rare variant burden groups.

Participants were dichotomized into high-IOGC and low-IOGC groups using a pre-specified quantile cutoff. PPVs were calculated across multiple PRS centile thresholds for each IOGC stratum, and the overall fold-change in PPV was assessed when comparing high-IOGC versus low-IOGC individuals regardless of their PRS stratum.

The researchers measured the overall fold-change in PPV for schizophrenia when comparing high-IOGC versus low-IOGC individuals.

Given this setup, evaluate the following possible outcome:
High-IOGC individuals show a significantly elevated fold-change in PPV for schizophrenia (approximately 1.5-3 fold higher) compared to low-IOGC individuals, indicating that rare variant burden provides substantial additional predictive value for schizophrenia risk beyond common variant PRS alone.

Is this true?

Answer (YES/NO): YES